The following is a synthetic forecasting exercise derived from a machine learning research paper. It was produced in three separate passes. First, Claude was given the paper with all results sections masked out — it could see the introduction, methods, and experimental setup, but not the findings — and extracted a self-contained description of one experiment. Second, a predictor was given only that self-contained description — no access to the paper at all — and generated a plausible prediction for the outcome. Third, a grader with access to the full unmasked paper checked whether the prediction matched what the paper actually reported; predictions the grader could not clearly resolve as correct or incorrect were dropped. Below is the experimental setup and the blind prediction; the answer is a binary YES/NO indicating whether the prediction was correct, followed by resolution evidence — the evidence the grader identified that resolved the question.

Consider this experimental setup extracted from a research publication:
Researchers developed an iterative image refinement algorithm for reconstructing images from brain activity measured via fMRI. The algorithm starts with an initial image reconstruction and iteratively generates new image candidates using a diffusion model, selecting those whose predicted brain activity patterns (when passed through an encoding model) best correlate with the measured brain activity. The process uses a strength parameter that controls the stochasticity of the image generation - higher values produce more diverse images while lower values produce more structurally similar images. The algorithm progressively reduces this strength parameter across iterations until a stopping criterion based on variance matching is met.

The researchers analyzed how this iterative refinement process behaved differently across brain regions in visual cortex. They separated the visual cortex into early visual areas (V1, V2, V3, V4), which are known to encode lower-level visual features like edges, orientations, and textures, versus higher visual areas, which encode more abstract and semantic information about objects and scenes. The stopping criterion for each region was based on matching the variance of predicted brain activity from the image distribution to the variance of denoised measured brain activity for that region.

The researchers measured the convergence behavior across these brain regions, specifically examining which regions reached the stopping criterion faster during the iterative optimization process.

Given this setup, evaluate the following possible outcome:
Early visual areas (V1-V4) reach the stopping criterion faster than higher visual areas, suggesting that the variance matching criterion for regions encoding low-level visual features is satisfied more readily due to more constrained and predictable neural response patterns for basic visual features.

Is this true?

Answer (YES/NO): NO